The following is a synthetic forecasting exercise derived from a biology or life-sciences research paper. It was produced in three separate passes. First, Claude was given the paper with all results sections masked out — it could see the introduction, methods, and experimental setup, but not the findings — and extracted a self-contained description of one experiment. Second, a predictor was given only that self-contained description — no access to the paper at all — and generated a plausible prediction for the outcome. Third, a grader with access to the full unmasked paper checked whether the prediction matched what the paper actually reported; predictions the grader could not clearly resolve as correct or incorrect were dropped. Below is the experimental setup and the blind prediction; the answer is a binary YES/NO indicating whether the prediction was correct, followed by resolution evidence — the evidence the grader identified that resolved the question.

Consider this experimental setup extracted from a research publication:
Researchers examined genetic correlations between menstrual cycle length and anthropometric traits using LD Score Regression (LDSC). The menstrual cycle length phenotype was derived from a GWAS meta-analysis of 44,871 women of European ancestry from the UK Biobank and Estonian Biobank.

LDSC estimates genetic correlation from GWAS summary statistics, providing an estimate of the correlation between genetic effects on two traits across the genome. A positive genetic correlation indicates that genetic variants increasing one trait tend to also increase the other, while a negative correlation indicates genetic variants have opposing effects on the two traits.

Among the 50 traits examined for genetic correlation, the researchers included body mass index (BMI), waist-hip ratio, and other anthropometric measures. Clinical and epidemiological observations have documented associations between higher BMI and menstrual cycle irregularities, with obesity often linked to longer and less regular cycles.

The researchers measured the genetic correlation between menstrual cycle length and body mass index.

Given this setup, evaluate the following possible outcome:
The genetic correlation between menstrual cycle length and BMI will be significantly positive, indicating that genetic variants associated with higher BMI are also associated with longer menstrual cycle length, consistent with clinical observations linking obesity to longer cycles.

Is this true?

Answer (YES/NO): NO